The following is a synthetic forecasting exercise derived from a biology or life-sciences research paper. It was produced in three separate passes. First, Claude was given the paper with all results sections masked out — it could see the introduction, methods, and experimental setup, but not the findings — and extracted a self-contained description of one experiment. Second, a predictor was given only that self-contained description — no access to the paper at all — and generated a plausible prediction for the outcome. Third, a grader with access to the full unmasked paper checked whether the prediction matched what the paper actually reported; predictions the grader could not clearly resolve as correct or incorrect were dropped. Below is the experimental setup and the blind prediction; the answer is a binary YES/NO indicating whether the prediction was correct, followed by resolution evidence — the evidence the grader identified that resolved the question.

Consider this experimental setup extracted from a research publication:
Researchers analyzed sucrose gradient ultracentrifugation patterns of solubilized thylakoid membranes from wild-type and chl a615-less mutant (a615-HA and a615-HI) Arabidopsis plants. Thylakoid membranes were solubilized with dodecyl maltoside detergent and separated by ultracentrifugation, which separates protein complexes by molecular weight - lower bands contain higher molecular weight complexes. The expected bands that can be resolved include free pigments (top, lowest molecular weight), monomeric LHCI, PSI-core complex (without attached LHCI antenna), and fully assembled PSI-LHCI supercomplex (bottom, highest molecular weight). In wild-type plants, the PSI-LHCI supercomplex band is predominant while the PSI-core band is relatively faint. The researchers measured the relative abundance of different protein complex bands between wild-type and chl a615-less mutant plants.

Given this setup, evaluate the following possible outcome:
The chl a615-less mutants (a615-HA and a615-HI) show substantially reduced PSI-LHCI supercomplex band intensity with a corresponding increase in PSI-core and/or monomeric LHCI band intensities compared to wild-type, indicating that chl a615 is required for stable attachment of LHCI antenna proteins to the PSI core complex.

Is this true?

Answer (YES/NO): NO